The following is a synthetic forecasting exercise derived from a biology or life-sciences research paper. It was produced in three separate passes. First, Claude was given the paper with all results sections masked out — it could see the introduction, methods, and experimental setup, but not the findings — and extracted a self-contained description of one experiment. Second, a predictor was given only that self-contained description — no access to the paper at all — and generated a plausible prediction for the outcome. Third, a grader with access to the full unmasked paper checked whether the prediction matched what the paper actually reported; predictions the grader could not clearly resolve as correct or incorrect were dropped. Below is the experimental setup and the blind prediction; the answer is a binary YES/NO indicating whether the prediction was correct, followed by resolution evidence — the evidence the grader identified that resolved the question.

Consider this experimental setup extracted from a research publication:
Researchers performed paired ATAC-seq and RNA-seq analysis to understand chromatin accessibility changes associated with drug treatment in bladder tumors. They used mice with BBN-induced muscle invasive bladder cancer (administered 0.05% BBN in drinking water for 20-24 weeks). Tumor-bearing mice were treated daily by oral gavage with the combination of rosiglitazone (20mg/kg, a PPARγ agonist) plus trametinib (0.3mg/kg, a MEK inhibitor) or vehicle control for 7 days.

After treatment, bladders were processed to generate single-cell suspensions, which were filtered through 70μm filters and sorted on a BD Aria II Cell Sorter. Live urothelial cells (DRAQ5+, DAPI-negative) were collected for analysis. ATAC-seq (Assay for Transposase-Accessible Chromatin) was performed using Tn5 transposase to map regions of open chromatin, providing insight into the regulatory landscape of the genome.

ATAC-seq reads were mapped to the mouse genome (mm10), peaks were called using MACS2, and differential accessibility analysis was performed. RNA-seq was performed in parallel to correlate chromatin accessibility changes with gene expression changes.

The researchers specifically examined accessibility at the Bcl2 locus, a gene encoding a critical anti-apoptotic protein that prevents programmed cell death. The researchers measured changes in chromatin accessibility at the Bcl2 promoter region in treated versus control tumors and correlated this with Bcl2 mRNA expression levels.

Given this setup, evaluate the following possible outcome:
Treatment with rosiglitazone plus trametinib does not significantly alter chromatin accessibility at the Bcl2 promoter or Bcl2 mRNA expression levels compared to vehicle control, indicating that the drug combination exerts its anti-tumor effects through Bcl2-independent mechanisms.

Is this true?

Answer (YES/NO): NO